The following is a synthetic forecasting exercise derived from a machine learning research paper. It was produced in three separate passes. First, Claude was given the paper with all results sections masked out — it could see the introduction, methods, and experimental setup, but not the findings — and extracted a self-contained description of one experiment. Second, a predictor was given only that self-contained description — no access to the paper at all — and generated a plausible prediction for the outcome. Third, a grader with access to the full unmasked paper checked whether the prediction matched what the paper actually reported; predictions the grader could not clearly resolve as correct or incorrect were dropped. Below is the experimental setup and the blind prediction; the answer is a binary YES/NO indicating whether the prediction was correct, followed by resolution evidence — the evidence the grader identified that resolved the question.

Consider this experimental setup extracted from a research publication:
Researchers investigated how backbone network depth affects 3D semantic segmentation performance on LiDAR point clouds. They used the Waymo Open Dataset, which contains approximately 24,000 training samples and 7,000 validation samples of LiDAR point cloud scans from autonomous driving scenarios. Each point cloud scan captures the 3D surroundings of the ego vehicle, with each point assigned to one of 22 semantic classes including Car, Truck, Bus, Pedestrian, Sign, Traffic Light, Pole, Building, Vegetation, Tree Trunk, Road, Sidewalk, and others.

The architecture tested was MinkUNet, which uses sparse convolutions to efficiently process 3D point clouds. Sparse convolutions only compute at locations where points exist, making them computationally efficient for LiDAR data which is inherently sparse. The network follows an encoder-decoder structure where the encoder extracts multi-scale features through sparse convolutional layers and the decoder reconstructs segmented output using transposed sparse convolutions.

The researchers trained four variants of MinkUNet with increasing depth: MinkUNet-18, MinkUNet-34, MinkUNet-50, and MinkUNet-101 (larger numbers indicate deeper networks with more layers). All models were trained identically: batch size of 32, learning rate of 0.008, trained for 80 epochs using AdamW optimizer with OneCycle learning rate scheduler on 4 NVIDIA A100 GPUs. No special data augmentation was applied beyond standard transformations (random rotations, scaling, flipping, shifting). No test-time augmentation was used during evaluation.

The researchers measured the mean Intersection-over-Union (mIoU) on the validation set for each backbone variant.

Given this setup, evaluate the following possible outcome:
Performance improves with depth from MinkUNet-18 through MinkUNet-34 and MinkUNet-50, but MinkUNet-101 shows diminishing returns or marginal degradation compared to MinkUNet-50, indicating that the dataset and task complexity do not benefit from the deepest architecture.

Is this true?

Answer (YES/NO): NO